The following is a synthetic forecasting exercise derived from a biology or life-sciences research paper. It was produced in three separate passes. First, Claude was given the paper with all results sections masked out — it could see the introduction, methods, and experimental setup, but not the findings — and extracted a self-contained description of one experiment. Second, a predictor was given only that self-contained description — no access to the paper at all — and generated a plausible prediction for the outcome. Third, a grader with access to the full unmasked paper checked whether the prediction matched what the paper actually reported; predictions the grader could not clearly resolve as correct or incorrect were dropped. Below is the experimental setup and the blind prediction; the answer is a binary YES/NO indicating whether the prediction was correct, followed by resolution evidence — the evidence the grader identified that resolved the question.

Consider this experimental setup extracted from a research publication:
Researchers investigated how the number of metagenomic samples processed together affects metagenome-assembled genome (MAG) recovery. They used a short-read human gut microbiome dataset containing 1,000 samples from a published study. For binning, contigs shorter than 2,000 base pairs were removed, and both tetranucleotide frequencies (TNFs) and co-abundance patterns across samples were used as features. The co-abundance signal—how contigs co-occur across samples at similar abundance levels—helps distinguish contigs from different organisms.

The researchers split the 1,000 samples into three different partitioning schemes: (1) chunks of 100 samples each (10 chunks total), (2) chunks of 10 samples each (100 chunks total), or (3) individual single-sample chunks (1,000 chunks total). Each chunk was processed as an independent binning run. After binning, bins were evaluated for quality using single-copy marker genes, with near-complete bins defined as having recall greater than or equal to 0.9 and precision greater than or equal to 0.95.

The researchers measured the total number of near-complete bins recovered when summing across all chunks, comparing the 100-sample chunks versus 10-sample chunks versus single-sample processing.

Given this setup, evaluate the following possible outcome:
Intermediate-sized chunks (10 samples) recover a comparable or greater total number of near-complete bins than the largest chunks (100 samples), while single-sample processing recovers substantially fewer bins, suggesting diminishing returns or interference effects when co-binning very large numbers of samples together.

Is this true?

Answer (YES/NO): NO